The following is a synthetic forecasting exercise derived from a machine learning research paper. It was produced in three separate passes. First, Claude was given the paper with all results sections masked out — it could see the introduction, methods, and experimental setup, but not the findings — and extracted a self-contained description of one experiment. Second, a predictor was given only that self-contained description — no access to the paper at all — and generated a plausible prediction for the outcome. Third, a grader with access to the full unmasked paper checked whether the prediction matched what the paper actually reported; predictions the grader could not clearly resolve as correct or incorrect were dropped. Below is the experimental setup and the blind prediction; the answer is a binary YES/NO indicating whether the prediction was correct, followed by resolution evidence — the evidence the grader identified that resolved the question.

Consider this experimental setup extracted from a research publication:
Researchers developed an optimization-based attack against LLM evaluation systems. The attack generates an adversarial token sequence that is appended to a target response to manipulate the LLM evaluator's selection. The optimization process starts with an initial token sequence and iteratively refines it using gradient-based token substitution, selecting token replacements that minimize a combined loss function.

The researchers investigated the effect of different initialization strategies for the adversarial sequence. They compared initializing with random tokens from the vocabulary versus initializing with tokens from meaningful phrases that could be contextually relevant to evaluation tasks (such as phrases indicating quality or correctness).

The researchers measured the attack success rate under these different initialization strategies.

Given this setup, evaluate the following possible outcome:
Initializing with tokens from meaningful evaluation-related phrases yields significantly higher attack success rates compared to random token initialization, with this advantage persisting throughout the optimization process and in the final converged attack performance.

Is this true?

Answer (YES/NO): NO